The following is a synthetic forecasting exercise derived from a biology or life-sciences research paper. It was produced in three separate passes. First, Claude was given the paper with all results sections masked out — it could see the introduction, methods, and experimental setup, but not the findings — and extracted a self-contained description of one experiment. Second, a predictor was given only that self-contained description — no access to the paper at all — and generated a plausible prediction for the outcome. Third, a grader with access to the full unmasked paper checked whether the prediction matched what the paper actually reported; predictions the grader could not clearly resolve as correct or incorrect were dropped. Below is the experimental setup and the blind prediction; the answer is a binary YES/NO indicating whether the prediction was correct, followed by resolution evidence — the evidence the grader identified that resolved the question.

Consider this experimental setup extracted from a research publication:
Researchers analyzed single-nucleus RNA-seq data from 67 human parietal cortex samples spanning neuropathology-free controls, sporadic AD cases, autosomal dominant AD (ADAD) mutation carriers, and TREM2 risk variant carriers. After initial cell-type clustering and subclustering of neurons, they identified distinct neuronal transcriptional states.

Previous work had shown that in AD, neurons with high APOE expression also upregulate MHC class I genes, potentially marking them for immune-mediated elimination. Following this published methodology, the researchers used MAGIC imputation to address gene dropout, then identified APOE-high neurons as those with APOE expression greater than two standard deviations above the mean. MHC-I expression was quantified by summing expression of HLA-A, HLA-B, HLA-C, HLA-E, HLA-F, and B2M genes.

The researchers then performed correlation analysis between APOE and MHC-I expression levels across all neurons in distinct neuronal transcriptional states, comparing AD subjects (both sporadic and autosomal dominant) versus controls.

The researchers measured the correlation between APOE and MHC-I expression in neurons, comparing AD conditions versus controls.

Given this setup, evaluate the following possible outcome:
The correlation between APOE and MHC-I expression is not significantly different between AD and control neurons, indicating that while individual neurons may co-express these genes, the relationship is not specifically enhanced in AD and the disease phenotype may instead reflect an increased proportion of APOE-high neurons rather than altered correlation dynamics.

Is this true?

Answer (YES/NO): NO